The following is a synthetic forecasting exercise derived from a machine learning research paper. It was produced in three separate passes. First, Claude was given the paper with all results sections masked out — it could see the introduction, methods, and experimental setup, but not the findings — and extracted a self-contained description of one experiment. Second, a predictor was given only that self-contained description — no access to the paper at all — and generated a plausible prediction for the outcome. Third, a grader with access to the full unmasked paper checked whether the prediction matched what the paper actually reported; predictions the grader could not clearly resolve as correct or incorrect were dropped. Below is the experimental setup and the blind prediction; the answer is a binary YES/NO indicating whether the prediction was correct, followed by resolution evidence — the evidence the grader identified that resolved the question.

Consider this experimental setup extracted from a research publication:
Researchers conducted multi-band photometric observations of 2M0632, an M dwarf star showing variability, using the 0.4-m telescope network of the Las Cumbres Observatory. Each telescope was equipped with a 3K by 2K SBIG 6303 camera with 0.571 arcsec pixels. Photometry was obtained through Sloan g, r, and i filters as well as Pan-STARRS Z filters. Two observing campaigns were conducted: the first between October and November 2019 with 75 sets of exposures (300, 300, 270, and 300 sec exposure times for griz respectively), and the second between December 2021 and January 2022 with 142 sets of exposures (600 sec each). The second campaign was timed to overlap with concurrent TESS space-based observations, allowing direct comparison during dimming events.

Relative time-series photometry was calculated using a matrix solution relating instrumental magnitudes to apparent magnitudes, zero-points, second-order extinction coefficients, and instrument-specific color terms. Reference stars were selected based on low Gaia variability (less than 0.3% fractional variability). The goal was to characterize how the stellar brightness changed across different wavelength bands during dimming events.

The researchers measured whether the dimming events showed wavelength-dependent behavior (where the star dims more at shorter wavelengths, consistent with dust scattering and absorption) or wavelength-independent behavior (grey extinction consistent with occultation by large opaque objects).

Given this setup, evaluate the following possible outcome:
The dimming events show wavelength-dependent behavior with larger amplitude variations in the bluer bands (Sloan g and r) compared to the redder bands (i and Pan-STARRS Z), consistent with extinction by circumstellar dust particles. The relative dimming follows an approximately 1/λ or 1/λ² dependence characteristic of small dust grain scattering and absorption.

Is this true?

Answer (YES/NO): YES